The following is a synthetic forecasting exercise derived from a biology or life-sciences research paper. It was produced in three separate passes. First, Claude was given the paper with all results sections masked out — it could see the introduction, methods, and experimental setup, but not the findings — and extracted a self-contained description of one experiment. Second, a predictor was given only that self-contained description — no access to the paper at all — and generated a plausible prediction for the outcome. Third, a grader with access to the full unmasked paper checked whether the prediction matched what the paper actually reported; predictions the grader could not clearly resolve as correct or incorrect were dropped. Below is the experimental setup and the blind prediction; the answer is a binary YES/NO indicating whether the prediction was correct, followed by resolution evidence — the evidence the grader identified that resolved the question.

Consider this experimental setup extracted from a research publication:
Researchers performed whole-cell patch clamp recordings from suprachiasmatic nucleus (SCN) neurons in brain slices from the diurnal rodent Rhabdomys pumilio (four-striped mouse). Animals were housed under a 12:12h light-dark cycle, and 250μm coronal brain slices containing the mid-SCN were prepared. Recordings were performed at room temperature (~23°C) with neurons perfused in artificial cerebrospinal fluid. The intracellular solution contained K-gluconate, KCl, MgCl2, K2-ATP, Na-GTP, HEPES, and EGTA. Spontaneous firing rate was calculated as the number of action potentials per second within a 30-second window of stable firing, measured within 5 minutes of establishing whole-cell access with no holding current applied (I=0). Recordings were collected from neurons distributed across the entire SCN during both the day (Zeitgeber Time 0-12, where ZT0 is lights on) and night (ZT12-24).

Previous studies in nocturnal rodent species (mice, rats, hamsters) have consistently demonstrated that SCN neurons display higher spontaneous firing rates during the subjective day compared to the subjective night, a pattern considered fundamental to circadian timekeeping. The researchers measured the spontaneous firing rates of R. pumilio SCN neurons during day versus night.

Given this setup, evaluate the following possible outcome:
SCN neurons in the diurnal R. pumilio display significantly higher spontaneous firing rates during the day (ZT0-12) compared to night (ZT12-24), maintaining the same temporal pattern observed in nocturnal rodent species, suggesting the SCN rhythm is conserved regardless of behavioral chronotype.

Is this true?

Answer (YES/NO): YES